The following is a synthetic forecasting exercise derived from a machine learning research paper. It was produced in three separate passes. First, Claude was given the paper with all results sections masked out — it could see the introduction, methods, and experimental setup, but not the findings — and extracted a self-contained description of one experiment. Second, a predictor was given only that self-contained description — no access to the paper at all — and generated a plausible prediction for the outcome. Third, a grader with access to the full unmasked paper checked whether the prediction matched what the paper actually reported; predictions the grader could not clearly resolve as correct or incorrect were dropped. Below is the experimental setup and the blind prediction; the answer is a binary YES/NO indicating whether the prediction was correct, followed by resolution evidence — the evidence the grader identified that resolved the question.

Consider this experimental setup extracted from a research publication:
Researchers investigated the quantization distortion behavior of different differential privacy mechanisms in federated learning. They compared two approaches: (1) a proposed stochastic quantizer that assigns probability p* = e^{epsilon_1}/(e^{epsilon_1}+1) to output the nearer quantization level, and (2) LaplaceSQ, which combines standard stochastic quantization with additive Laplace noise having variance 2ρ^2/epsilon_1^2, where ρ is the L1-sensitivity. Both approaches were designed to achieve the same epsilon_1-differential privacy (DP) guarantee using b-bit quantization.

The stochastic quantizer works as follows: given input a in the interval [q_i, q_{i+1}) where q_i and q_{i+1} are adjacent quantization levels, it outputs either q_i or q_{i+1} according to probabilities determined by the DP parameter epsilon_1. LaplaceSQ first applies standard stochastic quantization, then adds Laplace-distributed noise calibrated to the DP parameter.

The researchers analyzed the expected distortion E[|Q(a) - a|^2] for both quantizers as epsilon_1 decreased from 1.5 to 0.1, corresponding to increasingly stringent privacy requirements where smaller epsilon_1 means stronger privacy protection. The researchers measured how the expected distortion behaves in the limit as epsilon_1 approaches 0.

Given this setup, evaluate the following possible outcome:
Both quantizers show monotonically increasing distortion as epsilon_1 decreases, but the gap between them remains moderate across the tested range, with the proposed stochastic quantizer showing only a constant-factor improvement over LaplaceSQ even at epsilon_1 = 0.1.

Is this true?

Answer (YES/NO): NO